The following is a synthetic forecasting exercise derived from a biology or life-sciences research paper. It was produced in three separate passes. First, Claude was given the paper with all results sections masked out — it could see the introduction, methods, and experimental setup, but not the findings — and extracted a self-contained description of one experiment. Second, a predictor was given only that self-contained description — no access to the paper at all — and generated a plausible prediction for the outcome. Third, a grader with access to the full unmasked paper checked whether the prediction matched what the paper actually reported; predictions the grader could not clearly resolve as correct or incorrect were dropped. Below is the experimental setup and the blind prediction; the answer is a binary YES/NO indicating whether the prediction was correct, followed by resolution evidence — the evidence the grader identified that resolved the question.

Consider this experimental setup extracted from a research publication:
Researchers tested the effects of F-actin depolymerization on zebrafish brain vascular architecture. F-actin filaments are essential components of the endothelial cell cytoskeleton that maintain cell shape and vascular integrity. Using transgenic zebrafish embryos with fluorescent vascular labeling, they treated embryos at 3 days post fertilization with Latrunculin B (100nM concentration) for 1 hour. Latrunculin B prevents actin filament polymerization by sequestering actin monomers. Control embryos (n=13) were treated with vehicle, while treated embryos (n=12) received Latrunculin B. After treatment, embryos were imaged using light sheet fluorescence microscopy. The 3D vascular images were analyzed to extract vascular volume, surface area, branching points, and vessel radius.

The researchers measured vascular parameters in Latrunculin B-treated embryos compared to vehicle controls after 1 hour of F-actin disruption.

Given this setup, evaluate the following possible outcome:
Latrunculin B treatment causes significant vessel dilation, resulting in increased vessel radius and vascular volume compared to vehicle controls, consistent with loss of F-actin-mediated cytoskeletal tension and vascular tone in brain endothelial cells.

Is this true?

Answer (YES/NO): NO